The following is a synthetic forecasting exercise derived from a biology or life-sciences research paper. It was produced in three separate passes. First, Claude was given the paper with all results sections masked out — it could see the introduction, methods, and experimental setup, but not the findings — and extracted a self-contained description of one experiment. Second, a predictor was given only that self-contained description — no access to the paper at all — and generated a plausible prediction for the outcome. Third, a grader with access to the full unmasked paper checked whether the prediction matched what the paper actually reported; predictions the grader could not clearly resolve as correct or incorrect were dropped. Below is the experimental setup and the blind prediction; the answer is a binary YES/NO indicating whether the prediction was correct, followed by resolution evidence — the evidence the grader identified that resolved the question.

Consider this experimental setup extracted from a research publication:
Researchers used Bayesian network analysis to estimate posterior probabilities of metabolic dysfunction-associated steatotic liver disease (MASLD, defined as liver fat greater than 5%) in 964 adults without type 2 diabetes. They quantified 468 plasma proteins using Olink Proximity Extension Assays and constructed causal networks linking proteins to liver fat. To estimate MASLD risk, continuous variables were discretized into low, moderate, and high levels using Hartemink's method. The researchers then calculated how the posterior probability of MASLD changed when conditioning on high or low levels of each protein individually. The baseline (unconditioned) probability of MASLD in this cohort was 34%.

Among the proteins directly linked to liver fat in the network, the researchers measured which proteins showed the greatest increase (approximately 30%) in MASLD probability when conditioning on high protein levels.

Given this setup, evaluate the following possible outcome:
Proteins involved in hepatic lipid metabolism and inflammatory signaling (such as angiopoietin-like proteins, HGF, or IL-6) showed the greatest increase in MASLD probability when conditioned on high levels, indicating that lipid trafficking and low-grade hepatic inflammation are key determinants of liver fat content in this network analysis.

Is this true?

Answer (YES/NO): NO